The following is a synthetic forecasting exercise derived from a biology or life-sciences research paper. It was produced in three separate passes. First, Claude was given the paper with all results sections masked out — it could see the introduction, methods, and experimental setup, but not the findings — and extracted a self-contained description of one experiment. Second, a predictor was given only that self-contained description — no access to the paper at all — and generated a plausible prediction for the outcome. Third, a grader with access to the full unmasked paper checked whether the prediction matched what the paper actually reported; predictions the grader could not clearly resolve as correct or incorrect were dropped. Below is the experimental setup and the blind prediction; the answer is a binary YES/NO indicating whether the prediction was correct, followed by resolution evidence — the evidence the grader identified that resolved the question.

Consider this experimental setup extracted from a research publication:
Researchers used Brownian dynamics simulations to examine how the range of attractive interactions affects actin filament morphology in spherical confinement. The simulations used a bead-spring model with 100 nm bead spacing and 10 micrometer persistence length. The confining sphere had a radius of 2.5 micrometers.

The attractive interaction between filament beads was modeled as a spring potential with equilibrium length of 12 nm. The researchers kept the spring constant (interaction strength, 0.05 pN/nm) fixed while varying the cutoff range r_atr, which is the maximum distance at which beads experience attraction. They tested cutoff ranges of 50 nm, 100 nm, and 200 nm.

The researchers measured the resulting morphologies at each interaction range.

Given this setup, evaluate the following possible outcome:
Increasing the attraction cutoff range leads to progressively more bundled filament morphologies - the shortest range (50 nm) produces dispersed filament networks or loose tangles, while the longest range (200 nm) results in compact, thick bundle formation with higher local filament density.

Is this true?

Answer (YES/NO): NO